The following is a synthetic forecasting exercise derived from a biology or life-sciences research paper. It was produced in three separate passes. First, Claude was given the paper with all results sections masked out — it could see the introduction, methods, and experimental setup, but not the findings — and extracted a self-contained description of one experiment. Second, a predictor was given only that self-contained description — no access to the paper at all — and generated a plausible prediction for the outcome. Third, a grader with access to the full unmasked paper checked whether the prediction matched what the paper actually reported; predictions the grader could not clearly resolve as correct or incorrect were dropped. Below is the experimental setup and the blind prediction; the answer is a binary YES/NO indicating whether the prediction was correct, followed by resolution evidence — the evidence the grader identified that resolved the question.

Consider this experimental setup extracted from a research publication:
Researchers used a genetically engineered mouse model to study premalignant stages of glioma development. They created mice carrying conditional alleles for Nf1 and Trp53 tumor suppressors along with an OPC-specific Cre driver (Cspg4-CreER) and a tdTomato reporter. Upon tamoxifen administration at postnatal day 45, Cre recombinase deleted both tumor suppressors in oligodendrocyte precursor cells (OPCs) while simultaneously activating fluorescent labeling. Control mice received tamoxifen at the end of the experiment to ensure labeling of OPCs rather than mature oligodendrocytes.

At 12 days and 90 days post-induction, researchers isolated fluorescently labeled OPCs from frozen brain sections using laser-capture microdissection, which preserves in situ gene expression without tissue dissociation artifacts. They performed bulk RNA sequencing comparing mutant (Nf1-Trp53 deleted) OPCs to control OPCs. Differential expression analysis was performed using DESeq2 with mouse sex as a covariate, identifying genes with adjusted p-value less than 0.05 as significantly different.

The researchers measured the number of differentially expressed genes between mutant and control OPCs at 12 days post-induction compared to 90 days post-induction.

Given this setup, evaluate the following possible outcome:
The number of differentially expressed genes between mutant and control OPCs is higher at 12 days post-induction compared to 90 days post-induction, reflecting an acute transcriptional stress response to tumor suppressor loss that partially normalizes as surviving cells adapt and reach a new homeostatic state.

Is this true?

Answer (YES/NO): YES